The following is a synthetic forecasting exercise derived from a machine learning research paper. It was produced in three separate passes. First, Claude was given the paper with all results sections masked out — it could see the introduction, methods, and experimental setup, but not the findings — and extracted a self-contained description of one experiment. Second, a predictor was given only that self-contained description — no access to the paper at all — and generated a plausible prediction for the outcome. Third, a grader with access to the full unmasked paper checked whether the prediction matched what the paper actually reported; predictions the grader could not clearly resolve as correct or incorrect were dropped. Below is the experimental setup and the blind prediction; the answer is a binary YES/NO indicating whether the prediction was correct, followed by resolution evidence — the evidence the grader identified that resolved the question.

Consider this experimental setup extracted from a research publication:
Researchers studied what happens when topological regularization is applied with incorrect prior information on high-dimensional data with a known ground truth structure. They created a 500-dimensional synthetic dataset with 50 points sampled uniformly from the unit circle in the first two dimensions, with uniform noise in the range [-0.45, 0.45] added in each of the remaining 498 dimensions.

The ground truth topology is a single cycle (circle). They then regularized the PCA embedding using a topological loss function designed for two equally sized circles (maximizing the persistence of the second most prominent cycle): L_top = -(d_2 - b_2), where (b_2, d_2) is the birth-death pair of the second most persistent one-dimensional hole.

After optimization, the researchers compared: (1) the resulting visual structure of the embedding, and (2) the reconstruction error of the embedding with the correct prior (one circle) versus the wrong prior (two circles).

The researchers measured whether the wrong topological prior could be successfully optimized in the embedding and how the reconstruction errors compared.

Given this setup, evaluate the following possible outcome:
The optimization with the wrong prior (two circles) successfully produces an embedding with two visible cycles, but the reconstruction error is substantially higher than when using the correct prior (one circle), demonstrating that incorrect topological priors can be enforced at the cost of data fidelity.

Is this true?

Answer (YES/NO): NO